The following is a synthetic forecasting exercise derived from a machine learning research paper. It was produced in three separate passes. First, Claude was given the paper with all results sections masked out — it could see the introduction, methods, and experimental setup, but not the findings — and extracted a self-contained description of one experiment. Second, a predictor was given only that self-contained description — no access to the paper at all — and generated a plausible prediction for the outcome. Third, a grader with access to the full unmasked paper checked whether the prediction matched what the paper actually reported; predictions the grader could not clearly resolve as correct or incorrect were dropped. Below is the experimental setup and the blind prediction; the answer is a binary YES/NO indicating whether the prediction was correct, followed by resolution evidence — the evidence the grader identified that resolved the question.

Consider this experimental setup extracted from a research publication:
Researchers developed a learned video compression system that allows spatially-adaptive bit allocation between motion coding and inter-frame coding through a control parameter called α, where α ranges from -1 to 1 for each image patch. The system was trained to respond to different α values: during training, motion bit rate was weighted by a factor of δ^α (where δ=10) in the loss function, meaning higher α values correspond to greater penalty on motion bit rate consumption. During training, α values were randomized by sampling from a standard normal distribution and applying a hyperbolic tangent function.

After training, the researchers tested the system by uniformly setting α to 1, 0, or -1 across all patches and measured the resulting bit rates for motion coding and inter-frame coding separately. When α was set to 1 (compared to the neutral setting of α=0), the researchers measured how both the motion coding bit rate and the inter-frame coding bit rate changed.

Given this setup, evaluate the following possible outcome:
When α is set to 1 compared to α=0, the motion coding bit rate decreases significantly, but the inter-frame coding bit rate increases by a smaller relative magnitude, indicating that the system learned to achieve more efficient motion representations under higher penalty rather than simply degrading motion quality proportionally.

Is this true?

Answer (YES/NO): YES